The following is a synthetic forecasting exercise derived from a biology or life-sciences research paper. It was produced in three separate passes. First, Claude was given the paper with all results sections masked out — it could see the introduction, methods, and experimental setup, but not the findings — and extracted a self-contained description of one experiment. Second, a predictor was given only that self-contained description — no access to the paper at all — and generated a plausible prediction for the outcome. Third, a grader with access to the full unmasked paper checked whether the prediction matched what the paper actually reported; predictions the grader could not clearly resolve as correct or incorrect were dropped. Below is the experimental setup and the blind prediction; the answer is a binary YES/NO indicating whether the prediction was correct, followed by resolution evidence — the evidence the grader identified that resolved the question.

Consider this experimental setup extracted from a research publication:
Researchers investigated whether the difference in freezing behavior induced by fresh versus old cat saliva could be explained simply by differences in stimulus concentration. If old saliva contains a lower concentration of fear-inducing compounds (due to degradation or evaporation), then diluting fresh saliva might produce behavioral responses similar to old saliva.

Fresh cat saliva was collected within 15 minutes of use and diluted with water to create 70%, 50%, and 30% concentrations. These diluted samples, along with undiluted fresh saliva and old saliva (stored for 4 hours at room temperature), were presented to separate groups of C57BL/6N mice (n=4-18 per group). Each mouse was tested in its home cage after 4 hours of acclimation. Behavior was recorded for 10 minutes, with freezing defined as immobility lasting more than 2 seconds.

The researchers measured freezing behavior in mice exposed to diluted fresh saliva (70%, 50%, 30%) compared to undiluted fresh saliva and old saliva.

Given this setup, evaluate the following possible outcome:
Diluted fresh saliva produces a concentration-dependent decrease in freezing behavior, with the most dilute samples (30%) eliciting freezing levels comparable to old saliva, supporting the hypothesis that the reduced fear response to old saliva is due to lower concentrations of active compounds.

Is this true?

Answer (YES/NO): YES